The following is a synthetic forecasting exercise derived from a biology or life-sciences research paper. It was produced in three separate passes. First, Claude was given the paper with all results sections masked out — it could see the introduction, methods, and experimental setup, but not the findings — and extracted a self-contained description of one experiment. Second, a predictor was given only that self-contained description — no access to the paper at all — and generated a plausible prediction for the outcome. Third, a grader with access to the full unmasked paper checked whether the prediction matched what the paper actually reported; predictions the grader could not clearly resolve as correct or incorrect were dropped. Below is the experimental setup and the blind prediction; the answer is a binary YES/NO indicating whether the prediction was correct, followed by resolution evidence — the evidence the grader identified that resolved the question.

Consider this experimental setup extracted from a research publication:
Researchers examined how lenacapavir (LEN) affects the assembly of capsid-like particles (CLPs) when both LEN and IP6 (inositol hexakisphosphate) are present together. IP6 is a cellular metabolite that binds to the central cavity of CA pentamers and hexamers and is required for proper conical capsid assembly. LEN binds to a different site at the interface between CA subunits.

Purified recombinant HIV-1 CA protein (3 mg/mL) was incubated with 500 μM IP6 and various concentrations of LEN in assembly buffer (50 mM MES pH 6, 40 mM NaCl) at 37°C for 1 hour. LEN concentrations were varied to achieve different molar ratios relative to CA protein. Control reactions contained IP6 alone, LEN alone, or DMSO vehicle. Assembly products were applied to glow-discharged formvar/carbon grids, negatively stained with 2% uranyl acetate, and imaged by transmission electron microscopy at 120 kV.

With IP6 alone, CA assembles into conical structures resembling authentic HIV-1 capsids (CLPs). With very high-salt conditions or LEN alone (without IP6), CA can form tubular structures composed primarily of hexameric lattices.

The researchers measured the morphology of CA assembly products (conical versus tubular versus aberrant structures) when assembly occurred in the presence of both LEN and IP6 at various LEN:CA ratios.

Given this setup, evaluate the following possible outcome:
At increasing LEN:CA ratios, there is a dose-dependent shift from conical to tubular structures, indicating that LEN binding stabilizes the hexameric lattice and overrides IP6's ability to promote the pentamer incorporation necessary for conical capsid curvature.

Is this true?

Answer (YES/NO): NO